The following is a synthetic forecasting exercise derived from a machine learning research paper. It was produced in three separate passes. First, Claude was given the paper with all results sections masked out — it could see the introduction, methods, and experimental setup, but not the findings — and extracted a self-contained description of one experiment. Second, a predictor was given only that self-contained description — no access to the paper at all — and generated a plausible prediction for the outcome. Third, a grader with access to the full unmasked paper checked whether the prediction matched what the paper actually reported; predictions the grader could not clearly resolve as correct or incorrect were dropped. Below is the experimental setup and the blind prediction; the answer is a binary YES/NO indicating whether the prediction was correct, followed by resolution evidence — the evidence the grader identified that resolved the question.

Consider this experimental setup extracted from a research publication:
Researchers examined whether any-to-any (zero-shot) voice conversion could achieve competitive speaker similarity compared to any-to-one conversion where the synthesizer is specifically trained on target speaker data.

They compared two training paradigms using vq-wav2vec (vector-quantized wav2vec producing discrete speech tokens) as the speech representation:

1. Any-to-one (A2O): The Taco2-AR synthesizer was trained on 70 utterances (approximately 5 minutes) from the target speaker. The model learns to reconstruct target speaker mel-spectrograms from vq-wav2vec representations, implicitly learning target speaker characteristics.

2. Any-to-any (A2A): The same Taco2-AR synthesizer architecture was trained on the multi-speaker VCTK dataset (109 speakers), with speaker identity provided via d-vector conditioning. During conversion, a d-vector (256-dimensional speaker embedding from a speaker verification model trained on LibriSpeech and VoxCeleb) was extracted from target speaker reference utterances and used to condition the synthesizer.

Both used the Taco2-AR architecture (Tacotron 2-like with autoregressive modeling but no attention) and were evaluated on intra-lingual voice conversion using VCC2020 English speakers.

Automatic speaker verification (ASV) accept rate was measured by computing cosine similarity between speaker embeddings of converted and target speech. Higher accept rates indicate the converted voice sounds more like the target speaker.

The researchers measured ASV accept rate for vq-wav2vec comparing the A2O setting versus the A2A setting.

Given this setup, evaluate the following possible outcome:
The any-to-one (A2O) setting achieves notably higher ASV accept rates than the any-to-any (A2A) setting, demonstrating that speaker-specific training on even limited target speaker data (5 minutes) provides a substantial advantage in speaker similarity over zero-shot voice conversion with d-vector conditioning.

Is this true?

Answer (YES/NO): YES